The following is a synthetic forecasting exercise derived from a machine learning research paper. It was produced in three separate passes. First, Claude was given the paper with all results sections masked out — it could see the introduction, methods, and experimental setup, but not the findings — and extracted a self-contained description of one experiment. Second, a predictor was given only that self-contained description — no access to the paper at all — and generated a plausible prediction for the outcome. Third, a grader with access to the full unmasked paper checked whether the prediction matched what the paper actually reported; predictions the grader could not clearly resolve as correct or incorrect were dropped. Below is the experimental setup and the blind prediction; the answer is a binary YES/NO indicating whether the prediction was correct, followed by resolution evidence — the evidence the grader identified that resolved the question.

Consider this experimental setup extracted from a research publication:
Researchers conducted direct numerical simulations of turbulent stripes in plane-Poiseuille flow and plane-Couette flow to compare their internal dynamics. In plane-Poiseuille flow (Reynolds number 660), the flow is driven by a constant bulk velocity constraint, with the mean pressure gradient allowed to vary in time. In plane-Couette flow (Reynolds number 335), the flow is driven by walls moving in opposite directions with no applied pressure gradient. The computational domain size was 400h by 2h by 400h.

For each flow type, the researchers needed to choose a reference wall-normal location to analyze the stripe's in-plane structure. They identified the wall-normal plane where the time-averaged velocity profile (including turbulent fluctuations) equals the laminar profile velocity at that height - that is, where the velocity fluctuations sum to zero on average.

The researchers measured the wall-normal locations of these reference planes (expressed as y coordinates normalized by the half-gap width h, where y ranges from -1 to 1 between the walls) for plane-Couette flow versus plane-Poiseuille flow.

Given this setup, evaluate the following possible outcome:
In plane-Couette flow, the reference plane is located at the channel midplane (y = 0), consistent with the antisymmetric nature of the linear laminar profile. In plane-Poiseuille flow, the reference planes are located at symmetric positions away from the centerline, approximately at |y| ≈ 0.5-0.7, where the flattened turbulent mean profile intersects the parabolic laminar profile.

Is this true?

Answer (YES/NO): NO